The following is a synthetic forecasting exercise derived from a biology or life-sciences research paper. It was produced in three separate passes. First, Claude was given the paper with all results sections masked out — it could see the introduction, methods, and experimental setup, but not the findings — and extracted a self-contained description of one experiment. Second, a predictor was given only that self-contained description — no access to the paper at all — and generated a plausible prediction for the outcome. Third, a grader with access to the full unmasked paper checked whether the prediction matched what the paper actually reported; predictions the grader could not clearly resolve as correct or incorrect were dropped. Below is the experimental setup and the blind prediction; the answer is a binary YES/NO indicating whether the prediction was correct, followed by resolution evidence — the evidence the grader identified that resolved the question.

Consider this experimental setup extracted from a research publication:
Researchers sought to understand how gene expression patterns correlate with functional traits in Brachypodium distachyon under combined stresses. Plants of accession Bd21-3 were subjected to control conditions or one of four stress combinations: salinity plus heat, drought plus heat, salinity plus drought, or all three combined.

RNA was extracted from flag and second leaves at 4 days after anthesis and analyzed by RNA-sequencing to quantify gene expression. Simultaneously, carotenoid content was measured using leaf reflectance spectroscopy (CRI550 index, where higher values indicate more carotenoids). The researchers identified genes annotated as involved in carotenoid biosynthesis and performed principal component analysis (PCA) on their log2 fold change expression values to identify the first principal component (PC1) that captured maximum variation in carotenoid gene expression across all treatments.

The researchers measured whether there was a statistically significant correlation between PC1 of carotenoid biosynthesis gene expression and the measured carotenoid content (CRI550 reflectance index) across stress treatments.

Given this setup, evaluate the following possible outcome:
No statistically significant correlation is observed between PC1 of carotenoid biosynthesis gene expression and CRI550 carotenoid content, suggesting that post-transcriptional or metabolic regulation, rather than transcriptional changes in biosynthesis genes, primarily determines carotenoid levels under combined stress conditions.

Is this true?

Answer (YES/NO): NO